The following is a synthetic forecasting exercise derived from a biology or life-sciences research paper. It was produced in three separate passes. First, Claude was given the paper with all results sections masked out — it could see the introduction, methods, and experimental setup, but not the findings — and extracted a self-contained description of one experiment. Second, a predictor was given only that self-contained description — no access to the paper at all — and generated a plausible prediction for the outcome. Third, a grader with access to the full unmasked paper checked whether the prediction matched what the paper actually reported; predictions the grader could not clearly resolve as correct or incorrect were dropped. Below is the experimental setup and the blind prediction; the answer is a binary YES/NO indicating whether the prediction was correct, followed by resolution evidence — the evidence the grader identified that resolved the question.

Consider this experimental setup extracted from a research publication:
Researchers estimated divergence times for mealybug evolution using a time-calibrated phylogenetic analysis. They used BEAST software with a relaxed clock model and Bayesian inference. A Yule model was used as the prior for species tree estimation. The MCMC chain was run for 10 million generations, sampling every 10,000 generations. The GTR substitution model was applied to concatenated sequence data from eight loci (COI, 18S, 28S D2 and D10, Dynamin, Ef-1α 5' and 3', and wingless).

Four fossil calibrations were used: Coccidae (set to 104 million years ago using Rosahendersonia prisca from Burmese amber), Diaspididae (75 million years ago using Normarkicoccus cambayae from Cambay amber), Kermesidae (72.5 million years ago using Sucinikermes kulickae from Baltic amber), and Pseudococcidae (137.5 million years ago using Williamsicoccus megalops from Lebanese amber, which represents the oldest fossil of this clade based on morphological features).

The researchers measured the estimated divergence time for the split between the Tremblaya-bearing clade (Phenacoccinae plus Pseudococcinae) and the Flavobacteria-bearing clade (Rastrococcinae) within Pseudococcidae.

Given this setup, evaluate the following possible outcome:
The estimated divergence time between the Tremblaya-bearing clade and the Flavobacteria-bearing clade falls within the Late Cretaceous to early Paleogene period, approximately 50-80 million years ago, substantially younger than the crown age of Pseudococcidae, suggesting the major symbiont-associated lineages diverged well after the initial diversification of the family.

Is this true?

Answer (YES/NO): NO